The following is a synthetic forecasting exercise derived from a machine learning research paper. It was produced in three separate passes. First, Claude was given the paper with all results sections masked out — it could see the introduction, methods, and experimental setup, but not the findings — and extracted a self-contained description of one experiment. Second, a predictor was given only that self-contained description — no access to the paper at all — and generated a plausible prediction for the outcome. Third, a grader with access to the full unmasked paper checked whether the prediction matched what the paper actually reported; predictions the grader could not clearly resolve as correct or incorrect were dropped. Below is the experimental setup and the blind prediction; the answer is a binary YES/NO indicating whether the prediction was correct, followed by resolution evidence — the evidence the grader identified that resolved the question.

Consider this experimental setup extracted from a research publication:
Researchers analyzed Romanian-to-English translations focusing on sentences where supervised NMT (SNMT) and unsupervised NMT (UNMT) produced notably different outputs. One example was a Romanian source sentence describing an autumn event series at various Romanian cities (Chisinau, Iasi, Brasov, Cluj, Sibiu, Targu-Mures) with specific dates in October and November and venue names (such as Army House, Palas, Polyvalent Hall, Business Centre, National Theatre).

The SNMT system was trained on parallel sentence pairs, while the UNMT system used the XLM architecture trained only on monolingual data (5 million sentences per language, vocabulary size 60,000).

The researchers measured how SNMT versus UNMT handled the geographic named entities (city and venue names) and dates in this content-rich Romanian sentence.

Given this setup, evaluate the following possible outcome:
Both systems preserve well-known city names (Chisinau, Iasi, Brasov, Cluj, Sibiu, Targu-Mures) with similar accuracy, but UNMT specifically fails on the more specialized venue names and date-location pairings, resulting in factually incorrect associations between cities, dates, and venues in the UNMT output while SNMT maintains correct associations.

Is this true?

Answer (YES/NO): NO